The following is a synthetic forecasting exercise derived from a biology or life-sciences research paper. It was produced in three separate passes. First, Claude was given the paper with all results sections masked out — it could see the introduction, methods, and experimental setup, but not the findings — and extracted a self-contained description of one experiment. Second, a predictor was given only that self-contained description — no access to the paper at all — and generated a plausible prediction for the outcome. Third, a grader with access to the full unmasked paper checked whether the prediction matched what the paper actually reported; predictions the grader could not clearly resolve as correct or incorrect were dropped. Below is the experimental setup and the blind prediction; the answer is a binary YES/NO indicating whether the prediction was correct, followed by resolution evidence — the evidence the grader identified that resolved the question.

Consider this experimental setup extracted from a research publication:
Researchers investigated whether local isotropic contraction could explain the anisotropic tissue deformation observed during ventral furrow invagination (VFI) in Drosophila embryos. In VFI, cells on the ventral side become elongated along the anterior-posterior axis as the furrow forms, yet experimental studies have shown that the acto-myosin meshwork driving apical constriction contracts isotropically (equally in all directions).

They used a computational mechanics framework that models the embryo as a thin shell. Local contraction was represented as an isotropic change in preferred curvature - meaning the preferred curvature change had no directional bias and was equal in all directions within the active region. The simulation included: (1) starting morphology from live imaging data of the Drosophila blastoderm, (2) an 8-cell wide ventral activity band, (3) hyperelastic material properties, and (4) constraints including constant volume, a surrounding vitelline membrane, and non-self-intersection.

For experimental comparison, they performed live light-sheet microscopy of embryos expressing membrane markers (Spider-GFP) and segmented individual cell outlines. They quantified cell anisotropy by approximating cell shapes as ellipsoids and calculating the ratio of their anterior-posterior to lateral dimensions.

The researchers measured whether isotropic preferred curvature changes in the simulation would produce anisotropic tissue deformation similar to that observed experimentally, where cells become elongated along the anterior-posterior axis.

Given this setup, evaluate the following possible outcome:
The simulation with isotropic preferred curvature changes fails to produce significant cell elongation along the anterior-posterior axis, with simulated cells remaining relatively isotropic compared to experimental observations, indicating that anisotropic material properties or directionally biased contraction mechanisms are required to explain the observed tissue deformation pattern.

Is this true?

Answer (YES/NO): NO